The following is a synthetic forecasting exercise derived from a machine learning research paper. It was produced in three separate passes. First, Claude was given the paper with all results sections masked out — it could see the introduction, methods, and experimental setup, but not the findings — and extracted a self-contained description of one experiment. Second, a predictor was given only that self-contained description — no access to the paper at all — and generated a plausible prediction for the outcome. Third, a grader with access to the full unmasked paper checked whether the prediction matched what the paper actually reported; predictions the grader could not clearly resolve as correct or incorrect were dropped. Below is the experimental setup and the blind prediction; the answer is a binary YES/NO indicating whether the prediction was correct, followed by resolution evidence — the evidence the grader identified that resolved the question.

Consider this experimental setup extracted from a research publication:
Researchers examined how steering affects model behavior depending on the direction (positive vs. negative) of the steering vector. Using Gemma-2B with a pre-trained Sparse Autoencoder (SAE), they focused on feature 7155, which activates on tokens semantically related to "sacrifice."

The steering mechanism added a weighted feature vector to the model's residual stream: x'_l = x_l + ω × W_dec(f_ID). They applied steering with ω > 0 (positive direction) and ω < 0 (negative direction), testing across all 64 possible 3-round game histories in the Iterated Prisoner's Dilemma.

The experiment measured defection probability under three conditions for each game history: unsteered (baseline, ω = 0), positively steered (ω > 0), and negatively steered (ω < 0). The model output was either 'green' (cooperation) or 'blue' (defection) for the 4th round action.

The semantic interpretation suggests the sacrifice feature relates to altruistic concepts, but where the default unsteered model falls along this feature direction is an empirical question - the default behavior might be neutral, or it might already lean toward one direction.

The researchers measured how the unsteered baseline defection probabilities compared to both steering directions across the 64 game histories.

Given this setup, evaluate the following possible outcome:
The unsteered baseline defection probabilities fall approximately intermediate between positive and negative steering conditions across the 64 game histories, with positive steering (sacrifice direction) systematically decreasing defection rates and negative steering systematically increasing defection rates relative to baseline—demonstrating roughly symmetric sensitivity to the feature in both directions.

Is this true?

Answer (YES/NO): NO